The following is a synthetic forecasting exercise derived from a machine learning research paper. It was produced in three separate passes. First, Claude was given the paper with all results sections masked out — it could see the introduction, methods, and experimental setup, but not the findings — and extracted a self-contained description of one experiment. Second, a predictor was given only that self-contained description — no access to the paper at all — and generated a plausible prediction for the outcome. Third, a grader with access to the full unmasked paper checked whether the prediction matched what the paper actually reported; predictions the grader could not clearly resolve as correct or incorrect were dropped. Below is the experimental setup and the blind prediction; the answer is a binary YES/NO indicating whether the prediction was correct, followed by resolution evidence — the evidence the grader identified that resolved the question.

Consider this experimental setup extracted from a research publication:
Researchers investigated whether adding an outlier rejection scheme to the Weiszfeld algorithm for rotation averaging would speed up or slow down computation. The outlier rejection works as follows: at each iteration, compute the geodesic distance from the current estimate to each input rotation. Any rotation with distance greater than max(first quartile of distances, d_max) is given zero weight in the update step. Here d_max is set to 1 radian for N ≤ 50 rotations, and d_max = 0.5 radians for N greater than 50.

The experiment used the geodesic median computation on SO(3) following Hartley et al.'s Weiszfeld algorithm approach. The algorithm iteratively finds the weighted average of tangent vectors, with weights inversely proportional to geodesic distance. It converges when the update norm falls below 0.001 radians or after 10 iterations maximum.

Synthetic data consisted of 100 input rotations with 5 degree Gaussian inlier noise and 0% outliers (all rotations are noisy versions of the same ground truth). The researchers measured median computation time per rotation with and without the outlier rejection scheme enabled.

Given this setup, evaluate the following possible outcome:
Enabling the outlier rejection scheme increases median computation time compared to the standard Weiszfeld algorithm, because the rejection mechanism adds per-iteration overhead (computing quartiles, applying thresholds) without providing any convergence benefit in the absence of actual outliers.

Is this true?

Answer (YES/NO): YES